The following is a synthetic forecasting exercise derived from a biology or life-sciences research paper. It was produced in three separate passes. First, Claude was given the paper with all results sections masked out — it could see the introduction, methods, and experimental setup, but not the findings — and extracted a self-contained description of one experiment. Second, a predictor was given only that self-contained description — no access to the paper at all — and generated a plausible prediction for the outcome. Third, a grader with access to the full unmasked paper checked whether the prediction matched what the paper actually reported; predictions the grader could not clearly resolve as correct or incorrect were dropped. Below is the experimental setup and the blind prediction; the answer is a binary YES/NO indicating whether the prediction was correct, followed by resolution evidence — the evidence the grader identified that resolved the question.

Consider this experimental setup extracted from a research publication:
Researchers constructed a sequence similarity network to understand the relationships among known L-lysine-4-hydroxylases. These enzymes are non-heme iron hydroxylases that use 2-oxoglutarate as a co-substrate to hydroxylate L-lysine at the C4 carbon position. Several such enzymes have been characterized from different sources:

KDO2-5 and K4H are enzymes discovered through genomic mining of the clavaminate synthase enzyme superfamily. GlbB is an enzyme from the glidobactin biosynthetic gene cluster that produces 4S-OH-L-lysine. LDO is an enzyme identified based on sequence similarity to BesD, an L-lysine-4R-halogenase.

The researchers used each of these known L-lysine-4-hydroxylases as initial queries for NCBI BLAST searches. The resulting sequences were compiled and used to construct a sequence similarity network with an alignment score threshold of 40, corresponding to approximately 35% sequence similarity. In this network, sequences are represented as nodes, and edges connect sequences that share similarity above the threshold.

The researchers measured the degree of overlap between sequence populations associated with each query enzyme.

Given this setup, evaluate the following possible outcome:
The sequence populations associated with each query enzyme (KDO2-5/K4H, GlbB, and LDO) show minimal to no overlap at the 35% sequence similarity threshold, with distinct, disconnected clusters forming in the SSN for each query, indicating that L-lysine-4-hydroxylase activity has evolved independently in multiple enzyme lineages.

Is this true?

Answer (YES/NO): YES